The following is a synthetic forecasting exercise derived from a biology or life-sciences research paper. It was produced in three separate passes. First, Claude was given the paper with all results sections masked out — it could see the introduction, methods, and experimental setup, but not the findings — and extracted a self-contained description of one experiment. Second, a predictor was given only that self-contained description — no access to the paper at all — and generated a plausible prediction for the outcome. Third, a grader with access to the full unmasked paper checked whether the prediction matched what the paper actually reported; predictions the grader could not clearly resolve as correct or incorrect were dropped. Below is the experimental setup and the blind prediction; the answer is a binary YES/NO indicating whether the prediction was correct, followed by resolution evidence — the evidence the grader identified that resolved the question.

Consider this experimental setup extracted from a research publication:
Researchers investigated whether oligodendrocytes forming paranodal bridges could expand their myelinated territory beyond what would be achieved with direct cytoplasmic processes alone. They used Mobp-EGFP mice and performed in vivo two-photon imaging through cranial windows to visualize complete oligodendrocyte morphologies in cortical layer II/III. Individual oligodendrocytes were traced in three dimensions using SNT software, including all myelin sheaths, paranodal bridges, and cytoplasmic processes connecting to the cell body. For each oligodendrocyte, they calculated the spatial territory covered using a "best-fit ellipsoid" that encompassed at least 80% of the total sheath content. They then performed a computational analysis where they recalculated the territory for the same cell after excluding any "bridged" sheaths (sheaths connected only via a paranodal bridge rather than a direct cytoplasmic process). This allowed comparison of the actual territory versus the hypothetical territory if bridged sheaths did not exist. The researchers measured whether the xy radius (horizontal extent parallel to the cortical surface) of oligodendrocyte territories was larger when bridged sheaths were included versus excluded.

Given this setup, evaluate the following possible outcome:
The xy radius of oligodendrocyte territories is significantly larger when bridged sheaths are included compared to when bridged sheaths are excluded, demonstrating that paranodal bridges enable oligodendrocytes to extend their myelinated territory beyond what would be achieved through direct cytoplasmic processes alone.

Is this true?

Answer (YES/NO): YES